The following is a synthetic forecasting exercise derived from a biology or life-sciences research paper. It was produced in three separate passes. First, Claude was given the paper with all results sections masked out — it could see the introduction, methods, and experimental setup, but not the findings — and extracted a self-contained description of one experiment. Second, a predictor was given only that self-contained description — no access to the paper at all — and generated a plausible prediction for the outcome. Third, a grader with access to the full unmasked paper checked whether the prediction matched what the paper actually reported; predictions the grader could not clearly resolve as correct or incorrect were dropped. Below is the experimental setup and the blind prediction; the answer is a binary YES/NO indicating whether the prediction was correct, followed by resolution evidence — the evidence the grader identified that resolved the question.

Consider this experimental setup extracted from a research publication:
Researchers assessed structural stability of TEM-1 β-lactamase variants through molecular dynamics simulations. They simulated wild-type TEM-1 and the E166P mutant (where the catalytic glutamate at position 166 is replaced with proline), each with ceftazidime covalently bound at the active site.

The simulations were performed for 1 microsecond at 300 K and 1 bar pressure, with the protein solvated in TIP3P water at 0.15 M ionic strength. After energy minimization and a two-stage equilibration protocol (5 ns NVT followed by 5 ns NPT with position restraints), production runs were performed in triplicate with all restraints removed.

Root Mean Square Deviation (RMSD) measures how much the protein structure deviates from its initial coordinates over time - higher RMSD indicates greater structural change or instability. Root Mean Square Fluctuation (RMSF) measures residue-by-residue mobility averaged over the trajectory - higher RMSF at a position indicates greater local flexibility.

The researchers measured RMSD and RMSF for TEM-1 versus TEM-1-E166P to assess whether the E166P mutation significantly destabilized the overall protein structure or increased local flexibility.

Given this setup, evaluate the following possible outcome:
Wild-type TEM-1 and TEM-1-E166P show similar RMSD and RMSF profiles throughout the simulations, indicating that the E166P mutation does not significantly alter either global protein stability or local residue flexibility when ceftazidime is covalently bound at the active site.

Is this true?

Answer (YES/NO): YES